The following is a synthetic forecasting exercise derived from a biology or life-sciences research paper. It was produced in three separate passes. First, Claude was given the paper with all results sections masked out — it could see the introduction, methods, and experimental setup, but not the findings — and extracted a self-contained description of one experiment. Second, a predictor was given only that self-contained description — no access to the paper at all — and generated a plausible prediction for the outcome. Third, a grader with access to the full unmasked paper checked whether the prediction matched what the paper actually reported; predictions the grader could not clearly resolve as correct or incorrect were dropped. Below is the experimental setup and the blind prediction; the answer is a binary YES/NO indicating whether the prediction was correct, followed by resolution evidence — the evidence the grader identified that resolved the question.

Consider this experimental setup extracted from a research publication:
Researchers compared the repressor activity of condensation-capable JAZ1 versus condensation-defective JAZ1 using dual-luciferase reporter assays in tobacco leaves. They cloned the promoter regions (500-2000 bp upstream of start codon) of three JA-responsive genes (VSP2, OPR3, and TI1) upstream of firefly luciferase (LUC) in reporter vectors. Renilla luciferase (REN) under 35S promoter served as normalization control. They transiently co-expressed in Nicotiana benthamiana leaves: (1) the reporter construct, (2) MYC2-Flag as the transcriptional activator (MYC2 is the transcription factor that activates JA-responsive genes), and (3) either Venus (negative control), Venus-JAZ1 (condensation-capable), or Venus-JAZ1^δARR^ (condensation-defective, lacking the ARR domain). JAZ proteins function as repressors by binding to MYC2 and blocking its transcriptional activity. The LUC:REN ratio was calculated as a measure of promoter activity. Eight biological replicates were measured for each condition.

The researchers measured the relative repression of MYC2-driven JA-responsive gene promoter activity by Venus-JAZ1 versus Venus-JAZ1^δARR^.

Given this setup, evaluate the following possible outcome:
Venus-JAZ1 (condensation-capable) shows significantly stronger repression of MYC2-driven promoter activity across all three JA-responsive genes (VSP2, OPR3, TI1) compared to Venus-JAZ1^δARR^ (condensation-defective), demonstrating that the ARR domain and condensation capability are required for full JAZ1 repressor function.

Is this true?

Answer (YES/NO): NO